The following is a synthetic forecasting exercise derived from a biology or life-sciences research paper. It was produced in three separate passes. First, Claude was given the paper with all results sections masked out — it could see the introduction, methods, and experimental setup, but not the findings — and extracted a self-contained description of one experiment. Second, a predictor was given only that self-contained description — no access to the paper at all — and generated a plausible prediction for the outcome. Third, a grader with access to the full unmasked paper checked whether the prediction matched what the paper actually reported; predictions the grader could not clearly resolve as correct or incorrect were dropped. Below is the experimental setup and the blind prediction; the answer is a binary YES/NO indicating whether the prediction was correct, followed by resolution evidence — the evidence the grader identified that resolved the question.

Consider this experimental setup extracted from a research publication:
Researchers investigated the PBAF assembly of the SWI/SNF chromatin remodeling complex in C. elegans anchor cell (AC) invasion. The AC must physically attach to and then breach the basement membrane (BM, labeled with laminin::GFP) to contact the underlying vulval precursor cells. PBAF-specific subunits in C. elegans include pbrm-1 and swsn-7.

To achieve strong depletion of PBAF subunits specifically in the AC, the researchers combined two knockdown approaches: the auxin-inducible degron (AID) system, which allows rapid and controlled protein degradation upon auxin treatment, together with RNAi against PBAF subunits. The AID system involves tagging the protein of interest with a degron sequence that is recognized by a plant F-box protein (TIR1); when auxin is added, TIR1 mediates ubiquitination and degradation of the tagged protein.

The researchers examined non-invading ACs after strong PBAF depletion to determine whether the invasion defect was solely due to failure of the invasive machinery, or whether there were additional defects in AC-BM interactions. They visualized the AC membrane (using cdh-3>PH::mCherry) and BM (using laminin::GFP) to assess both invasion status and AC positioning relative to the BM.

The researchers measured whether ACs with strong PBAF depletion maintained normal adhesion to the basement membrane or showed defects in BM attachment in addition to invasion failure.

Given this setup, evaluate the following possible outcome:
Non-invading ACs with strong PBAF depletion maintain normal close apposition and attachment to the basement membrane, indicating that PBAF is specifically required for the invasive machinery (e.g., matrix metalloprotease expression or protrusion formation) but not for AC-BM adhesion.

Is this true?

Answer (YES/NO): NO